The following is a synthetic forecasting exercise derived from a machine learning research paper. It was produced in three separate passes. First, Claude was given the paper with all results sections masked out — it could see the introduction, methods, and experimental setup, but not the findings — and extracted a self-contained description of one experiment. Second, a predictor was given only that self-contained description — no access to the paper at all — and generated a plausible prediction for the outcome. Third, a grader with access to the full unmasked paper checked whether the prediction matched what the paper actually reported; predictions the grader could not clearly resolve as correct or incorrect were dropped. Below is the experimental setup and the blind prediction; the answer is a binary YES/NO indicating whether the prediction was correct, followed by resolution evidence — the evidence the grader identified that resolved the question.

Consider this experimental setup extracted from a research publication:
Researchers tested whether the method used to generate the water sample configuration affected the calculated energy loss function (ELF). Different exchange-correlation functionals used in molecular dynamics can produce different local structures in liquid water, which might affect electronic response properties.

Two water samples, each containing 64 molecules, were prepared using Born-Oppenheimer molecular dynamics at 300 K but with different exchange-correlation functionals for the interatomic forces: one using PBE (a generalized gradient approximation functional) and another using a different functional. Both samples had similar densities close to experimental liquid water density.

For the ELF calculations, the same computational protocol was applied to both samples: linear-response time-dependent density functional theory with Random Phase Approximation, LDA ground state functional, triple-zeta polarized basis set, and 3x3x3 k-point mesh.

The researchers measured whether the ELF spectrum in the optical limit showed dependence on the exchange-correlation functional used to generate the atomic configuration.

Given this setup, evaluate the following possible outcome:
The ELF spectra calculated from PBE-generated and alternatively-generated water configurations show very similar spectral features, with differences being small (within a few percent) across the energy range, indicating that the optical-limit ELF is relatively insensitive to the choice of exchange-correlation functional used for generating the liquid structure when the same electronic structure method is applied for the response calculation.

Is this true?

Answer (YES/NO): NO